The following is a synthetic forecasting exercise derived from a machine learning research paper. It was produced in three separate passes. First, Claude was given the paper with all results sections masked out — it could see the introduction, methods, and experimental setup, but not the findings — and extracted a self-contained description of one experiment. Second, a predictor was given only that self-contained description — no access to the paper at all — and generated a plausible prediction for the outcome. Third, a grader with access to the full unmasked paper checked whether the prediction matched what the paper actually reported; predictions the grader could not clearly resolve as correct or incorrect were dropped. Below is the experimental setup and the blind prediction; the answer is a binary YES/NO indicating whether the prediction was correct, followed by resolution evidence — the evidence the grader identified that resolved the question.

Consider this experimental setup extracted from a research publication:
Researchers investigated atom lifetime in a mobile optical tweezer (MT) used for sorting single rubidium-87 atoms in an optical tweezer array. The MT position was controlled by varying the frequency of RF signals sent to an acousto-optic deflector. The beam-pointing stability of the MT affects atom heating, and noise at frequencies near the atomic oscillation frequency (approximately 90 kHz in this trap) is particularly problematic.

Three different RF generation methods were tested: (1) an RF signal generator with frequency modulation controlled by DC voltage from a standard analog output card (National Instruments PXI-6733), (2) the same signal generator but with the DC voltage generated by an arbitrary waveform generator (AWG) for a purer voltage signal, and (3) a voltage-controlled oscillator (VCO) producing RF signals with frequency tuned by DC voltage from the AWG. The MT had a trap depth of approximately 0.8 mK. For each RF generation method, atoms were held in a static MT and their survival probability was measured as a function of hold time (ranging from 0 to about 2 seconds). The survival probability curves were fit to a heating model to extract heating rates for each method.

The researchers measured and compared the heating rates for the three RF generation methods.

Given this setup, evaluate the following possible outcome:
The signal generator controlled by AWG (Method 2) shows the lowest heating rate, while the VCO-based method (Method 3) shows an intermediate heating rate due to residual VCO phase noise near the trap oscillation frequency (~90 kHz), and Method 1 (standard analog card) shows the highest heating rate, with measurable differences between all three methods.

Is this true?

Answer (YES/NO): NO